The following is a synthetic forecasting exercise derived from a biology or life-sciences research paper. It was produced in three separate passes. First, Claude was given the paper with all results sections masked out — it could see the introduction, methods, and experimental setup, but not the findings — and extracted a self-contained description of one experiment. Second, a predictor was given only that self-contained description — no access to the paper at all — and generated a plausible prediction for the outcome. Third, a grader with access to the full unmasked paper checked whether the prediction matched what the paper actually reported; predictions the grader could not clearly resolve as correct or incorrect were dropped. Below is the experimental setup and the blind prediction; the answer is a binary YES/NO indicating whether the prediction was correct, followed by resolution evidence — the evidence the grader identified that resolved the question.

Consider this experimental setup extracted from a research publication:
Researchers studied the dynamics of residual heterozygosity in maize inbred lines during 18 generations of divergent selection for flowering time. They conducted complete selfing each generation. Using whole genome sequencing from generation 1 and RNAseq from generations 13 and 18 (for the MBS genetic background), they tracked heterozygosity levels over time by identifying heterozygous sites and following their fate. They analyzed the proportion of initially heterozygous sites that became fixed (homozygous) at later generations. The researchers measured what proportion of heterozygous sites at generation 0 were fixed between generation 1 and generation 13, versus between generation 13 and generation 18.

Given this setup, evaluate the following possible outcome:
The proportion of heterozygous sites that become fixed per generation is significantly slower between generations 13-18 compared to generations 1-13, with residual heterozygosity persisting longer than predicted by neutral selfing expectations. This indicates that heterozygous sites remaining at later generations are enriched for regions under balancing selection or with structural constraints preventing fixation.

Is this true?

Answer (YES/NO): YES